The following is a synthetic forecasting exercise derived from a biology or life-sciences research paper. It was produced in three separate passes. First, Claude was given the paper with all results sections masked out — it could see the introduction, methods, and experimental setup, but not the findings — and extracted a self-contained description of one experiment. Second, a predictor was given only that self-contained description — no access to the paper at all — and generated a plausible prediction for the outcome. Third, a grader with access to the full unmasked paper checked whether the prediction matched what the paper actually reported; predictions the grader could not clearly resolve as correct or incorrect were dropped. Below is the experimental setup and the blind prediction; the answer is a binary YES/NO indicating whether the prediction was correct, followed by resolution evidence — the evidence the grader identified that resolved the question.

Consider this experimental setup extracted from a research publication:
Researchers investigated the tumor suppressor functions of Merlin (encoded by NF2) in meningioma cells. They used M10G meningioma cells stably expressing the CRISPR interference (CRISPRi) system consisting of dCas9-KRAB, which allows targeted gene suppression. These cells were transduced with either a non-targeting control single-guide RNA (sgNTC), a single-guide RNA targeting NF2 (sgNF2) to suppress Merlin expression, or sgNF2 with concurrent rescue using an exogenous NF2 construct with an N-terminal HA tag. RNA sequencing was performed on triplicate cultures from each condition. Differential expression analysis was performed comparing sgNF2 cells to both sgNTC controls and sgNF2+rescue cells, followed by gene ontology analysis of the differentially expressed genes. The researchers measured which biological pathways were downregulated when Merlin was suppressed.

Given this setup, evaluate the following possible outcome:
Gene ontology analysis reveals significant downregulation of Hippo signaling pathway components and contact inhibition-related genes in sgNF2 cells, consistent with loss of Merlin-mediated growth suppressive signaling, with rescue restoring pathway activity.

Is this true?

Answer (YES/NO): NO